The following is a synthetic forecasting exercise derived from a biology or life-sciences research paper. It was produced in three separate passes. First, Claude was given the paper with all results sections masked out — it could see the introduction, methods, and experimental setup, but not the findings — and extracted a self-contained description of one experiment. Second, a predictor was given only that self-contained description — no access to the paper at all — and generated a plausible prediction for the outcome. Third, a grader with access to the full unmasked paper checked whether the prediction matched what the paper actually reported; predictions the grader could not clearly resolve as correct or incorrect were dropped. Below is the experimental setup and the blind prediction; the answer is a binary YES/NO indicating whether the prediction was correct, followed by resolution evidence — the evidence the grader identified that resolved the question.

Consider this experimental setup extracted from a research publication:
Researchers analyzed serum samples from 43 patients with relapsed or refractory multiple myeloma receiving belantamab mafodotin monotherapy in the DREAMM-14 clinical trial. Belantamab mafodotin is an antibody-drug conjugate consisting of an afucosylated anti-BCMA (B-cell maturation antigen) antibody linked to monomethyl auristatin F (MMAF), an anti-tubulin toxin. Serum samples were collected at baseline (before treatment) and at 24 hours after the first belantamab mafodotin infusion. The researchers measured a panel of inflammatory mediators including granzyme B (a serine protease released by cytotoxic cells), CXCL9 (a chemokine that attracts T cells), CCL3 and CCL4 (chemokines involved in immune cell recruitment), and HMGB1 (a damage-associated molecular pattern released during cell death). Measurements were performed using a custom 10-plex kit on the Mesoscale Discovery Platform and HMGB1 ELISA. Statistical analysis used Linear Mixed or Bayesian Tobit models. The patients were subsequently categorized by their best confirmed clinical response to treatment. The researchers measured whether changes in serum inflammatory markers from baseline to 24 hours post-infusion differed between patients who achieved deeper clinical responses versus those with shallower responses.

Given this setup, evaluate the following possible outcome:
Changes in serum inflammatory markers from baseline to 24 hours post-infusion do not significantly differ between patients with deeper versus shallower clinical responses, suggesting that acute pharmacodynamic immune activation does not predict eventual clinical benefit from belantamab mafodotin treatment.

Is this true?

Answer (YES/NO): NO